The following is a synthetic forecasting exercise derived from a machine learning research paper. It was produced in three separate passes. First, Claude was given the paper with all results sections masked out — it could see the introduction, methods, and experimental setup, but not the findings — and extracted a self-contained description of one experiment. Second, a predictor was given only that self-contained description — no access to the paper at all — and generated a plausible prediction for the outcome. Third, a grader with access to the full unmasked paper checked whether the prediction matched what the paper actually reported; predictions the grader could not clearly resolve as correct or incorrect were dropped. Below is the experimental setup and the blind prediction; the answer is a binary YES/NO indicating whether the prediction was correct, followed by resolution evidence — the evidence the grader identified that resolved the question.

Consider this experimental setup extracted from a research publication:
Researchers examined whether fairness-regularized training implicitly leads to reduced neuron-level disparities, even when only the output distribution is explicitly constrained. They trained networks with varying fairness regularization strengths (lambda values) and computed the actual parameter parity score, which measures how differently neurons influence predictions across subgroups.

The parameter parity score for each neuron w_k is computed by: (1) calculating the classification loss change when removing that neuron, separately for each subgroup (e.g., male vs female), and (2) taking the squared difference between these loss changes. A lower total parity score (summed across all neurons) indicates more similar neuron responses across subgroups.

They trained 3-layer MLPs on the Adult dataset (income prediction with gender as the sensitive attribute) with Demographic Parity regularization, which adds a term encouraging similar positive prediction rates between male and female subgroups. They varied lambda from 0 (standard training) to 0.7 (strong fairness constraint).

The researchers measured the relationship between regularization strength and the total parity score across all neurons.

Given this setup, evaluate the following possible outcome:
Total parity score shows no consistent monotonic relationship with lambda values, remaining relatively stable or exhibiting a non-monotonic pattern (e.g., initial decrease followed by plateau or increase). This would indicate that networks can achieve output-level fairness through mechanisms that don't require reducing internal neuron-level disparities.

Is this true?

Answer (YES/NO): NO